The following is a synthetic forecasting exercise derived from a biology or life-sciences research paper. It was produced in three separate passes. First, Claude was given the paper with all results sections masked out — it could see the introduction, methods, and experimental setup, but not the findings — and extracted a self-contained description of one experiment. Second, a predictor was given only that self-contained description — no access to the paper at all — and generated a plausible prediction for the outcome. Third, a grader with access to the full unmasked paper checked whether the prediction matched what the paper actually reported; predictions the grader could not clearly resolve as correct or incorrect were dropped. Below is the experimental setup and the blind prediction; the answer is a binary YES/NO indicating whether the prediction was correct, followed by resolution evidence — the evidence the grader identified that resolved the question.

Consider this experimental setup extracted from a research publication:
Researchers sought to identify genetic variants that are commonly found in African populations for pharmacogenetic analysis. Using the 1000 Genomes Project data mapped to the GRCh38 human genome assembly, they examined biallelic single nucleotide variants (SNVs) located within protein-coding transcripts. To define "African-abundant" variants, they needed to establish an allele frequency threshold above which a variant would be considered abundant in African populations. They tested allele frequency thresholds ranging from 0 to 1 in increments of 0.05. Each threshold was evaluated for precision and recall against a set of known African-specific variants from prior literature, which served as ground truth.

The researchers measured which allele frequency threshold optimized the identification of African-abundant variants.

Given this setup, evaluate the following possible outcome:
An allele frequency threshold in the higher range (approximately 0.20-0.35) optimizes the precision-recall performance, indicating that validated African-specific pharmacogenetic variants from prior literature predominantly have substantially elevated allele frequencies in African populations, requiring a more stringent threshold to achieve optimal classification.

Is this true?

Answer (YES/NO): YES